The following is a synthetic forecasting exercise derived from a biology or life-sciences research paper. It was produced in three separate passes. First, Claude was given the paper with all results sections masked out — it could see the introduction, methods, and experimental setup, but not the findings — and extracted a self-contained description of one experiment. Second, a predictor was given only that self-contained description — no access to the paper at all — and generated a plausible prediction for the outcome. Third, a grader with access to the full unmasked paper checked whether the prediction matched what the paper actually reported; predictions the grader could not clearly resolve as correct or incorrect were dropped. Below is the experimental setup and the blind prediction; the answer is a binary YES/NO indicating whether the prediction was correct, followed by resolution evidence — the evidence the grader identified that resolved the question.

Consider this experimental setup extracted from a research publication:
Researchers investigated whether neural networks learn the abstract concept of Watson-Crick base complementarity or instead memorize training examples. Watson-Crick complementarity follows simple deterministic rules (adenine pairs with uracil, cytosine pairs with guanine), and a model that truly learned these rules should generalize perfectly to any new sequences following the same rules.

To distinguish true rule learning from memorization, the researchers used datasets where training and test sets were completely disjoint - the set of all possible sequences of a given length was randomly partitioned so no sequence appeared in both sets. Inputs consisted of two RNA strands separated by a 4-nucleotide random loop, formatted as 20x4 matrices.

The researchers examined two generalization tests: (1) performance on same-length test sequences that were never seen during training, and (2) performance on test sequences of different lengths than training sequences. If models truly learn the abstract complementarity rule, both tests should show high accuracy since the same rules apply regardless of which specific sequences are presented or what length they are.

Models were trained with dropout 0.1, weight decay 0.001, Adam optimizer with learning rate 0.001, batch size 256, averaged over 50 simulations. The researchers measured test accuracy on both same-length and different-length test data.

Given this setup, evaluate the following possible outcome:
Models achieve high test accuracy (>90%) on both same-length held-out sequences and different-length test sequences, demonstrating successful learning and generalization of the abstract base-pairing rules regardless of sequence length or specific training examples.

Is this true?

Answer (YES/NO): NO